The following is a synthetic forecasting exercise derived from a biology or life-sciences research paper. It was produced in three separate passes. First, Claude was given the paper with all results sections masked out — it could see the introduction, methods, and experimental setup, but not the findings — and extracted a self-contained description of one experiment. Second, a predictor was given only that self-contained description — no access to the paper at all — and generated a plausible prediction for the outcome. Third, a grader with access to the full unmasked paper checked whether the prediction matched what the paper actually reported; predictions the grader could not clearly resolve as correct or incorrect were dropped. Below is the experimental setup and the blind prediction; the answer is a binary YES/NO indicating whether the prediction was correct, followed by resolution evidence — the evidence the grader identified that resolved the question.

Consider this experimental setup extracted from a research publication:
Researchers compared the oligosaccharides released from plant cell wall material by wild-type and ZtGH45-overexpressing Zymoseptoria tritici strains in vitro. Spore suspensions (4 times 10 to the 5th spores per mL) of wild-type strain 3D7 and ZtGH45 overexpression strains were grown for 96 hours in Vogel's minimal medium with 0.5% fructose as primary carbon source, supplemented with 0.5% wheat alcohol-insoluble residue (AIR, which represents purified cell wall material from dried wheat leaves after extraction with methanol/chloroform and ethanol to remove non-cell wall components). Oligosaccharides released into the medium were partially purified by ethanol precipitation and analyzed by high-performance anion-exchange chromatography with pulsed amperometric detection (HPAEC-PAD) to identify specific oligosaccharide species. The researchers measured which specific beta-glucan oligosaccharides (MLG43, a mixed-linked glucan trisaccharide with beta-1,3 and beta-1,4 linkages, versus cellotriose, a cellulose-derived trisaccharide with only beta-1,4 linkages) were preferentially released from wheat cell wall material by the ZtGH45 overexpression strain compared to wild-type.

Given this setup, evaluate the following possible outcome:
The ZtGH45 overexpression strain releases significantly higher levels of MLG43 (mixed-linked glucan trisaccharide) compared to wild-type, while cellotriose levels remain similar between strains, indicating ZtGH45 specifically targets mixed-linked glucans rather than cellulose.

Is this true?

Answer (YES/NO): NO